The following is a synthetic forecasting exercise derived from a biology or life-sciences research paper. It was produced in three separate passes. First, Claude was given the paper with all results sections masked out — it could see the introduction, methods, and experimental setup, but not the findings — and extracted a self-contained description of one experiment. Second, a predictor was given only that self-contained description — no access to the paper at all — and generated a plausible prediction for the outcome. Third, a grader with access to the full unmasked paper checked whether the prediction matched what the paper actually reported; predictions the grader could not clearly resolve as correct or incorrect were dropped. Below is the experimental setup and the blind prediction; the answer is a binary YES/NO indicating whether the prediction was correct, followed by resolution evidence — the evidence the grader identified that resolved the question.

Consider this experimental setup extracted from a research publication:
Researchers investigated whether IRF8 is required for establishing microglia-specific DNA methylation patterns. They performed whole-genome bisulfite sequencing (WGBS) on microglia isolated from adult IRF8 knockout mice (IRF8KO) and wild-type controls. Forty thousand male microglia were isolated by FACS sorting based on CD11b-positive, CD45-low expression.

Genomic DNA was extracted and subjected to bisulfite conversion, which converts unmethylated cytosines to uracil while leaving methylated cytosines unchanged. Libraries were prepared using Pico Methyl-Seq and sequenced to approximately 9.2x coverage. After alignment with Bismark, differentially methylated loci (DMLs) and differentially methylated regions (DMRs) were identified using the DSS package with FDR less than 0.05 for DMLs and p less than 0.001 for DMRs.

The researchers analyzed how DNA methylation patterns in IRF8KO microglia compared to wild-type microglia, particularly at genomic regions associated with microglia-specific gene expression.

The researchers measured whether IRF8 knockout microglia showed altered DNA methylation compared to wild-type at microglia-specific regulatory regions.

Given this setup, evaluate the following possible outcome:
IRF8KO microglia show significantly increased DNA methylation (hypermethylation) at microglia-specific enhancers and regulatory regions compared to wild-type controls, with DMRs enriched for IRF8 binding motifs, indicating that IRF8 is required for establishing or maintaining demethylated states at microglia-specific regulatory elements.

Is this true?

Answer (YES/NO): YES